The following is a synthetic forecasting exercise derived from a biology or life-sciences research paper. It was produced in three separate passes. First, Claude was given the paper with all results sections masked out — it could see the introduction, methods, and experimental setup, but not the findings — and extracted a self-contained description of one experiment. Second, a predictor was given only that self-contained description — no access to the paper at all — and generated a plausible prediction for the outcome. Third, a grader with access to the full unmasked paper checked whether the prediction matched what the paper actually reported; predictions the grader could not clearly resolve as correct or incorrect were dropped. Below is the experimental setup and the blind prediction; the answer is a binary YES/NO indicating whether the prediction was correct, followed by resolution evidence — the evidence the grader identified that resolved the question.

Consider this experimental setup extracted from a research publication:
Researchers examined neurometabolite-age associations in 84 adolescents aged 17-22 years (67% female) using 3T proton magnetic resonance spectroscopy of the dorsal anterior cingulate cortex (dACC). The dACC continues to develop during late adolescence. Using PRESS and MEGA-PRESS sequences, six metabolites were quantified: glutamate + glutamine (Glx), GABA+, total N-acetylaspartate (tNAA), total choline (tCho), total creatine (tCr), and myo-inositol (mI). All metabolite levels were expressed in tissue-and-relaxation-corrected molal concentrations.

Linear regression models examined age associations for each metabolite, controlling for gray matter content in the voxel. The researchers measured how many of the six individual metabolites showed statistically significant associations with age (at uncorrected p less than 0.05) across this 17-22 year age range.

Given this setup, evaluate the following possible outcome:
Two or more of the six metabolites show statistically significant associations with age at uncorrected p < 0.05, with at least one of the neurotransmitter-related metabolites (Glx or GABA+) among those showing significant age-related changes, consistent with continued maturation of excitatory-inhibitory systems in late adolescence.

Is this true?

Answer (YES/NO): YES